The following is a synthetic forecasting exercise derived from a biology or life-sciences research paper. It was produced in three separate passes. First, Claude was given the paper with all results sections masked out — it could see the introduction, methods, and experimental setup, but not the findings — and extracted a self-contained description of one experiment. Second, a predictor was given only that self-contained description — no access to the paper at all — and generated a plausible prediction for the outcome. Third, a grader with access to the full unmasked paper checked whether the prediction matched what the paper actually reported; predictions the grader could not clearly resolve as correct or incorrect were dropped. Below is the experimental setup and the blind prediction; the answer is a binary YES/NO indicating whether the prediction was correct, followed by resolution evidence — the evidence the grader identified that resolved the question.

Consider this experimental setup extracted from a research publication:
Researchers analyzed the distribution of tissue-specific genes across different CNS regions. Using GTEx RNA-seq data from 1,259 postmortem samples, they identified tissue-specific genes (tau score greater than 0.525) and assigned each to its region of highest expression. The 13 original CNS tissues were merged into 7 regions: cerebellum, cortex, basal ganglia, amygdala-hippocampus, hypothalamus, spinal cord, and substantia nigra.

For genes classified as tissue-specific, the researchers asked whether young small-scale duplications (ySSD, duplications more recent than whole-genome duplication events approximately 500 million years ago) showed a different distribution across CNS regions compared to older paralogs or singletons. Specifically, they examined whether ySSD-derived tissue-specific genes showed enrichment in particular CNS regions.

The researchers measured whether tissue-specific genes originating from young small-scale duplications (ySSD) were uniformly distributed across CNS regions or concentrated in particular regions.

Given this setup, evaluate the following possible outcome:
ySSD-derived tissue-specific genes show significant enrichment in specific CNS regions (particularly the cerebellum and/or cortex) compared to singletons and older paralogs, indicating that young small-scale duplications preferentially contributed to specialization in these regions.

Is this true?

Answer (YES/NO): NO